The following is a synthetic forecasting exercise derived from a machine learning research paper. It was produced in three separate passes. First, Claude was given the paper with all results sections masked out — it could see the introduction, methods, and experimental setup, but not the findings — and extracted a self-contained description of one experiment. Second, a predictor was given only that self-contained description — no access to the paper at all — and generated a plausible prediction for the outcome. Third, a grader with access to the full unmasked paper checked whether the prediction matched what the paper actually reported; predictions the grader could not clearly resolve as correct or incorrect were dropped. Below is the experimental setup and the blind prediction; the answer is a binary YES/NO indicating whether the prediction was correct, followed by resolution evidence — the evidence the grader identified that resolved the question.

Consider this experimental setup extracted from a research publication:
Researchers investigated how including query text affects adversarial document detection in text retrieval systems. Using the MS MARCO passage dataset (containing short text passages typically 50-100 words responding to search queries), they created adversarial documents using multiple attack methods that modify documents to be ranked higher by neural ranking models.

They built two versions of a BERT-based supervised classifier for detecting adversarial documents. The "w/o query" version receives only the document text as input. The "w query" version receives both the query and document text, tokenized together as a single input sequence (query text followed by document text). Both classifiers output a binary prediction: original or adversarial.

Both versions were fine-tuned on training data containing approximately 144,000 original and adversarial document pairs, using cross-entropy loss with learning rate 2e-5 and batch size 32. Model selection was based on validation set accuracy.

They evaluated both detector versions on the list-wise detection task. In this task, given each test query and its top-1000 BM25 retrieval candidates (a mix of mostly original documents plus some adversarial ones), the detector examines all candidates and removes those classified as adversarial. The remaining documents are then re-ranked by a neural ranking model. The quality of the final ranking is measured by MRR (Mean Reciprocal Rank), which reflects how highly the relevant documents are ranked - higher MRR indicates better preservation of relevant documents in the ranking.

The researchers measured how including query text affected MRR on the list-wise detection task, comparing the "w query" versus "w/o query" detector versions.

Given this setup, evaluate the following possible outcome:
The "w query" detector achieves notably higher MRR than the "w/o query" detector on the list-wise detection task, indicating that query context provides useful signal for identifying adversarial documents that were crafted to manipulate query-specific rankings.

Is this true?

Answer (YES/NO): NO